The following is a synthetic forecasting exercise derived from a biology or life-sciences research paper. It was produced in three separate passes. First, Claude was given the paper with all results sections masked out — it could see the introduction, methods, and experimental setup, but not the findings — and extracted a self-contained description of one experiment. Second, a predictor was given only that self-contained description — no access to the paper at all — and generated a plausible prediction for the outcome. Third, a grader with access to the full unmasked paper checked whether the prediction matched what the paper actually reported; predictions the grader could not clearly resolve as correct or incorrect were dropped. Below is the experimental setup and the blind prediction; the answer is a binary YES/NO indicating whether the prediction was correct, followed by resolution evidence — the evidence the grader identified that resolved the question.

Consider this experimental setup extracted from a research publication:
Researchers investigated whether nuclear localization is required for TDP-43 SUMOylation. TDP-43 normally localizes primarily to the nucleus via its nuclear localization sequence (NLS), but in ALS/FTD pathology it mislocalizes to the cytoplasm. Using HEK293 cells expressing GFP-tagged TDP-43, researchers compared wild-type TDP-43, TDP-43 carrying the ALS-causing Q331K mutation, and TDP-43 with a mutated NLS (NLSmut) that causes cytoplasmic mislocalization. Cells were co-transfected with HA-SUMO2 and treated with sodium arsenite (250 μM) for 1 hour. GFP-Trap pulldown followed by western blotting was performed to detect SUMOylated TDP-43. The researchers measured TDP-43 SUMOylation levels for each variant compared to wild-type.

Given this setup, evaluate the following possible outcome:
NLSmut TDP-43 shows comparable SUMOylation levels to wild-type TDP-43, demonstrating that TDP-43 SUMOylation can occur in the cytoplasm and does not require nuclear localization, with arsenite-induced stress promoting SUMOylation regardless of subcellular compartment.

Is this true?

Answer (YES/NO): NO